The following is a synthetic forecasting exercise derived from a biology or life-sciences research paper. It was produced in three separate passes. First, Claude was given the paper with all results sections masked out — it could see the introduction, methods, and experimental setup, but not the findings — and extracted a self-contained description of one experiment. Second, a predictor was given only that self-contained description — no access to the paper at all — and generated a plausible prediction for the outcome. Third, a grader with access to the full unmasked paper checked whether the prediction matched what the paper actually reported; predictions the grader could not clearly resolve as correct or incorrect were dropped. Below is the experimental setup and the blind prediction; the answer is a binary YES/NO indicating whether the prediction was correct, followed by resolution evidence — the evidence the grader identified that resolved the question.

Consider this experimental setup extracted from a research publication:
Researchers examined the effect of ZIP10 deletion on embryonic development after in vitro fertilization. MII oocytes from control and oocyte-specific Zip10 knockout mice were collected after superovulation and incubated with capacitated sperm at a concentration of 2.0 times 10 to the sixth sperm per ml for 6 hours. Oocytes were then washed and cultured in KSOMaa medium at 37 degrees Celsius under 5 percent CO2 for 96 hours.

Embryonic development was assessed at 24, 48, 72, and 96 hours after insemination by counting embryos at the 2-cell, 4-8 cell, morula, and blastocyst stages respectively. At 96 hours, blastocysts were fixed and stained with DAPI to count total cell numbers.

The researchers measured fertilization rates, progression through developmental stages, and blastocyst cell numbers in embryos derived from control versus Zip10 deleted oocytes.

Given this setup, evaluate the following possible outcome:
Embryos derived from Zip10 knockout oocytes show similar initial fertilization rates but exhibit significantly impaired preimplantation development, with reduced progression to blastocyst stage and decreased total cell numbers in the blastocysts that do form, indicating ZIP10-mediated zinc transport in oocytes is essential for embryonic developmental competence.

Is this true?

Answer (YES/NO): YES